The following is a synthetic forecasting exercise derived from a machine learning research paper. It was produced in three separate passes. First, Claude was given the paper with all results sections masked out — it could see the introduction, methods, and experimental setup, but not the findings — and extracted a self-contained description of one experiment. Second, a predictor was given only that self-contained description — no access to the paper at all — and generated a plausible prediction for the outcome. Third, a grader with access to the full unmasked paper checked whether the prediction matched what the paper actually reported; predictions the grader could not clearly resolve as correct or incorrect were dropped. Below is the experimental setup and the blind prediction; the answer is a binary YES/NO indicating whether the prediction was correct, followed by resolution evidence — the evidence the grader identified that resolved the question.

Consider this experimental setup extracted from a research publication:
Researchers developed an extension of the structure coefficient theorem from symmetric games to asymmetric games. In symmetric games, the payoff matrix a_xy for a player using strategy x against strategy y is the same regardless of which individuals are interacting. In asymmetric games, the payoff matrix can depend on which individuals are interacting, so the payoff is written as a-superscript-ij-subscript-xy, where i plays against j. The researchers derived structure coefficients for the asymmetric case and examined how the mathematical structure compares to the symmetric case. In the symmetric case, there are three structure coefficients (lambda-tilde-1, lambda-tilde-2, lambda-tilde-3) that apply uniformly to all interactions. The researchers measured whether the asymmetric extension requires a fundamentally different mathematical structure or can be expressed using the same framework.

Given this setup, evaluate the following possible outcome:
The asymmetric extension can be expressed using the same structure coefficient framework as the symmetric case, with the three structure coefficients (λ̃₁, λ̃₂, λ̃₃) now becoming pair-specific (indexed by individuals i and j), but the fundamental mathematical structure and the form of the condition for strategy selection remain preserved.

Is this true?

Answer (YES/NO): YES